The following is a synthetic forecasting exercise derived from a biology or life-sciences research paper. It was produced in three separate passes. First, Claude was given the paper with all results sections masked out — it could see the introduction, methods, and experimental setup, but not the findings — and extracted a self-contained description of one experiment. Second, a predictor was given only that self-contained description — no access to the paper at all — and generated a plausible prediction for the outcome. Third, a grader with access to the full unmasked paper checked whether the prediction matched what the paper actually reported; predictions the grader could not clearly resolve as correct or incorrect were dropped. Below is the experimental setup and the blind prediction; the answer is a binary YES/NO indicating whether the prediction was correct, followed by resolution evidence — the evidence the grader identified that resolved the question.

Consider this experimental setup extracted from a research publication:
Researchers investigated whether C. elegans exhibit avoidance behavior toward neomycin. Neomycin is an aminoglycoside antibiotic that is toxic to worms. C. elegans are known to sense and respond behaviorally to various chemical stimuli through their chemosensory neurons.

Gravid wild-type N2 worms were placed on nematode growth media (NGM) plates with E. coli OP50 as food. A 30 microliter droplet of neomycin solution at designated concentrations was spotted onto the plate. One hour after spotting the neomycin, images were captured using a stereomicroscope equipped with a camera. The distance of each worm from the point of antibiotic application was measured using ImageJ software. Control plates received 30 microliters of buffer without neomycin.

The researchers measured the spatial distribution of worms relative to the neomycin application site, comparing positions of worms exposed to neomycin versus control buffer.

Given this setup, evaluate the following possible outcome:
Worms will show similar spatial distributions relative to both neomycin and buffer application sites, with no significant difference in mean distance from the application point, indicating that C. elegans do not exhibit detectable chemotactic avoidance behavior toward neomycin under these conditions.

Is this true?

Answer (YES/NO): NO